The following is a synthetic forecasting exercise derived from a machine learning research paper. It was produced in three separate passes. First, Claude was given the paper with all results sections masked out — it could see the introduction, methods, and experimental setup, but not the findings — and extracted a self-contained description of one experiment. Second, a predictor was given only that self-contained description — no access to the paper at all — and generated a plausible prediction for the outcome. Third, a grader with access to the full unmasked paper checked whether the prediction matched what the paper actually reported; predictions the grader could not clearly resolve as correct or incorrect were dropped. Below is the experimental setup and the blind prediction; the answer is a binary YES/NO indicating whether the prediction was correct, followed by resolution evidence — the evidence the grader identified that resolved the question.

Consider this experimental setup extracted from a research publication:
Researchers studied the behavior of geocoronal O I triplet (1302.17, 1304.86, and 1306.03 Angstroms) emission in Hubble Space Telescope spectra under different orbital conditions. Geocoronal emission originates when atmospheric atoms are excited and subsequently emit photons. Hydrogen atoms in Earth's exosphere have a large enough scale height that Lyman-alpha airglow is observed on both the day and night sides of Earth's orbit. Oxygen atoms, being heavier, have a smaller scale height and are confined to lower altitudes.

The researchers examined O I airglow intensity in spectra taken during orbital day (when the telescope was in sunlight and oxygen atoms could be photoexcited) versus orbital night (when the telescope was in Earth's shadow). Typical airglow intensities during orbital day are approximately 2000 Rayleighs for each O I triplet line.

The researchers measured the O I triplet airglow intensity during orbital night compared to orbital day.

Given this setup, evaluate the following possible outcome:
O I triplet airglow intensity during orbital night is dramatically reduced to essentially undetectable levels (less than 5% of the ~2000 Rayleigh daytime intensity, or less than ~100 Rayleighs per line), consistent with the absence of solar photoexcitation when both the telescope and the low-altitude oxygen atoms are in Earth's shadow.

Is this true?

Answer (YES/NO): YES